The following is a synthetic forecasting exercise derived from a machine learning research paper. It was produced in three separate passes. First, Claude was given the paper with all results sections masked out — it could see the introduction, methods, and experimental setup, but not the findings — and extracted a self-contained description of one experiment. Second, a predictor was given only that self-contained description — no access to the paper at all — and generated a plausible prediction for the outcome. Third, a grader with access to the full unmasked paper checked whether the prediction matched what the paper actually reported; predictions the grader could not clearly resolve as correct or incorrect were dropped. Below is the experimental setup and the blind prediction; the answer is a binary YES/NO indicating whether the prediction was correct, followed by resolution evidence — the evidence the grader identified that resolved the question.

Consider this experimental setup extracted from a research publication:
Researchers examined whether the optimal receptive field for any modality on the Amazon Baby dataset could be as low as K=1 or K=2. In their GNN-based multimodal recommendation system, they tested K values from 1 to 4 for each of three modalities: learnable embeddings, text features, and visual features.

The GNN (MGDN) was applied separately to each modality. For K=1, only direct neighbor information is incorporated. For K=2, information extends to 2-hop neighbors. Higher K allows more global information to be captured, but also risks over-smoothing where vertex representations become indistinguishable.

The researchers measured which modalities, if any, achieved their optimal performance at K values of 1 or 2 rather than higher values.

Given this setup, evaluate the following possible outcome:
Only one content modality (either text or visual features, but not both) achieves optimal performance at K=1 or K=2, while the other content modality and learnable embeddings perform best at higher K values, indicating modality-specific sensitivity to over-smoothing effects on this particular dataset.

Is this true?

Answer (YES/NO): YES